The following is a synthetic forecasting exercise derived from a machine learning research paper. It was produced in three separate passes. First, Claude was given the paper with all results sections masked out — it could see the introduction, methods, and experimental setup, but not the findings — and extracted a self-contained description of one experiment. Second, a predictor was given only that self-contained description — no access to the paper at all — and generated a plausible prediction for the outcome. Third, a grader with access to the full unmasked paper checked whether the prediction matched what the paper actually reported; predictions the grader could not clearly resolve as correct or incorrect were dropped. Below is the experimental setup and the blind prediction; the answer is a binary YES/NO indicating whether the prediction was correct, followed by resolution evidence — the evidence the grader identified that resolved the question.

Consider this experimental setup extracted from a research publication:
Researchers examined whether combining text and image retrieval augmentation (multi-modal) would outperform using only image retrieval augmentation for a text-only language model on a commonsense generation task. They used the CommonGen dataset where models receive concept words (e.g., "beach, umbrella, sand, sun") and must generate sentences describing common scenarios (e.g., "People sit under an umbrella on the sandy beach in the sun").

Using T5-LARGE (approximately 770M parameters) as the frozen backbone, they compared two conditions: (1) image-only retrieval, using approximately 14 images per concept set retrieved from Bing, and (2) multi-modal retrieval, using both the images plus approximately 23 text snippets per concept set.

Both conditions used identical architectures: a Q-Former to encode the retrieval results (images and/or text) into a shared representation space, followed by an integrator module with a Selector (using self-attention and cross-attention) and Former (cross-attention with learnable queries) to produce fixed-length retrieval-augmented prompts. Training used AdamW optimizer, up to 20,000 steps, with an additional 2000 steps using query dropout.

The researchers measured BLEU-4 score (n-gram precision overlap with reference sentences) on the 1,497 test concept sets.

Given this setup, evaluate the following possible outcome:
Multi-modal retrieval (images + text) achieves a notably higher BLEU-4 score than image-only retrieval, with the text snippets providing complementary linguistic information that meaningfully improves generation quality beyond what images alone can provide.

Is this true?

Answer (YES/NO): NO